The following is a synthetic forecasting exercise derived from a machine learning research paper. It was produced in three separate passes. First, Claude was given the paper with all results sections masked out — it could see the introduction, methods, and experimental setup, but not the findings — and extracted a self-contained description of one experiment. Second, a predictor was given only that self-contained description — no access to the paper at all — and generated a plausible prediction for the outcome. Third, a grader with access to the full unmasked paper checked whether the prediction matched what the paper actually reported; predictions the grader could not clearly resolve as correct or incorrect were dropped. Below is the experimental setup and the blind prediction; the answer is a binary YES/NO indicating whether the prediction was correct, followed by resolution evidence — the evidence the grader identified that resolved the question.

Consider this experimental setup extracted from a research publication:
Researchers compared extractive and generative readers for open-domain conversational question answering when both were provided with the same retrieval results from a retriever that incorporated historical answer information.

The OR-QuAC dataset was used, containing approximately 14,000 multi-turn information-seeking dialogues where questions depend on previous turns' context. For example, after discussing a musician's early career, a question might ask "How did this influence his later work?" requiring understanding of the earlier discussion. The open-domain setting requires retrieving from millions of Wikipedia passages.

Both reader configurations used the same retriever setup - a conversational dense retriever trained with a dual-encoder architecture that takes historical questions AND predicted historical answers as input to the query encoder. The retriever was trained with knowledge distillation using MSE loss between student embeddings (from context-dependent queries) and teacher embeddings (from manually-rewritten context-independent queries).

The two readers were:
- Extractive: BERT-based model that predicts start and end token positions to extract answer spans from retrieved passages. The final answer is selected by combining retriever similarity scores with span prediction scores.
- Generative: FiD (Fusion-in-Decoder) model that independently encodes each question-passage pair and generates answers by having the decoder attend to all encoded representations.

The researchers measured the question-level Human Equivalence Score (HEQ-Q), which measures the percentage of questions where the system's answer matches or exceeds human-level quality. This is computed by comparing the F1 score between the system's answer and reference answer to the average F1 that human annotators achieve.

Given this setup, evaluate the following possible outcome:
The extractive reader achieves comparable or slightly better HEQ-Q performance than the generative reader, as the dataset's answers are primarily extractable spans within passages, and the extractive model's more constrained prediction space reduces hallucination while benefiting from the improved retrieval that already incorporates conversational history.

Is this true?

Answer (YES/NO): NO